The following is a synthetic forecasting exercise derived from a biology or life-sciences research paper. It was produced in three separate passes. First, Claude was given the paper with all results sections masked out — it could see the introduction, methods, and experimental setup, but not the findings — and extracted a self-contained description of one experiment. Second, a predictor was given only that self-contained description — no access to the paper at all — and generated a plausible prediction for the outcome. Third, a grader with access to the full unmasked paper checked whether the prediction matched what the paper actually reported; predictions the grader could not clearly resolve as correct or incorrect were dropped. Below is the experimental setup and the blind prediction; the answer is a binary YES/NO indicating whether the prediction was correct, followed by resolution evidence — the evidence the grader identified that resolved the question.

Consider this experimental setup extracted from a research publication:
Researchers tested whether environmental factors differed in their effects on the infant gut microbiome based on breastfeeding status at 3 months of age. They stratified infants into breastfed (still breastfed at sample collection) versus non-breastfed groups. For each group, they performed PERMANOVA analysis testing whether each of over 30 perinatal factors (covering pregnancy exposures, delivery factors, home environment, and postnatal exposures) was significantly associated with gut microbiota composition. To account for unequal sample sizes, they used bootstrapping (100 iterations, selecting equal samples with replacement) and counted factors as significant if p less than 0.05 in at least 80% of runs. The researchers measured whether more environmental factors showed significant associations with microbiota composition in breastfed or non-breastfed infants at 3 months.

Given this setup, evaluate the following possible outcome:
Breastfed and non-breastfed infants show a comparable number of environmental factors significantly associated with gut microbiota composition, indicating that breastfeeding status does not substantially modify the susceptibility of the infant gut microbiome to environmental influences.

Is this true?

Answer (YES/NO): NO